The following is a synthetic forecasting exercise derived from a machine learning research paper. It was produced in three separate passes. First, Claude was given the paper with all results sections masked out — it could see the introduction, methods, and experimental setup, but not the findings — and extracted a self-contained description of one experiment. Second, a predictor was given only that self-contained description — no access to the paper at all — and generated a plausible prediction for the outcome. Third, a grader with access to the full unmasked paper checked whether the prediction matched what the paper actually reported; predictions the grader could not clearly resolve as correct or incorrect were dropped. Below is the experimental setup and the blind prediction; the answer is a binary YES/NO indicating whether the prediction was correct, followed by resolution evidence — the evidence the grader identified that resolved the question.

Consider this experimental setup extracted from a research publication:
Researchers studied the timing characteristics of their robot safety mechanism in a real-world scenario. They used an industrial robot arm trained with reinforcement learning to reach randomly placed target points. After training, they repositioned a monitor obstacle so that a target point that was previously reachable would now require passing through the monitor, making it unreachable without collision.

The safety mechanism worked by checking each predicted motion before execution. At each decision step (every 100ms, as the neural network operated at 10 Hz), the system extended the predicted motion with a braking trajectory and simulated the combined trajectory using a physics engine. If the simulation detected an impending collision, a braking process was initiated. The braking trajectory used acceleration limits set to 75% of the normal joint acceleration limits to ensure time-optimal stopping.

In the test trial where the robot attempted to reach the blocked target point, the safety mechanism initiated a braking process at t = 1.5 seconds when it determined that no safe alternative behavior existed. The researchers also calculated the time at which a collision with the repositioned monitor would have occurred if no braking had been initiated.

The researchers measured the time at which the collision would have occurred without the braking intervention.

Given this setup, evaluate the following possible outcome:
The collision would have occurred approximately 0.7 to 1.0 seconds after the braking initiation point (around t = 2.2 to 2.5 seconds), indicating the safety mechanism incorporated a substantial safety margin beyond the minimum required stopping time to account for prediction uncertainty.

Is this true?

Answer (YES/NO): NO